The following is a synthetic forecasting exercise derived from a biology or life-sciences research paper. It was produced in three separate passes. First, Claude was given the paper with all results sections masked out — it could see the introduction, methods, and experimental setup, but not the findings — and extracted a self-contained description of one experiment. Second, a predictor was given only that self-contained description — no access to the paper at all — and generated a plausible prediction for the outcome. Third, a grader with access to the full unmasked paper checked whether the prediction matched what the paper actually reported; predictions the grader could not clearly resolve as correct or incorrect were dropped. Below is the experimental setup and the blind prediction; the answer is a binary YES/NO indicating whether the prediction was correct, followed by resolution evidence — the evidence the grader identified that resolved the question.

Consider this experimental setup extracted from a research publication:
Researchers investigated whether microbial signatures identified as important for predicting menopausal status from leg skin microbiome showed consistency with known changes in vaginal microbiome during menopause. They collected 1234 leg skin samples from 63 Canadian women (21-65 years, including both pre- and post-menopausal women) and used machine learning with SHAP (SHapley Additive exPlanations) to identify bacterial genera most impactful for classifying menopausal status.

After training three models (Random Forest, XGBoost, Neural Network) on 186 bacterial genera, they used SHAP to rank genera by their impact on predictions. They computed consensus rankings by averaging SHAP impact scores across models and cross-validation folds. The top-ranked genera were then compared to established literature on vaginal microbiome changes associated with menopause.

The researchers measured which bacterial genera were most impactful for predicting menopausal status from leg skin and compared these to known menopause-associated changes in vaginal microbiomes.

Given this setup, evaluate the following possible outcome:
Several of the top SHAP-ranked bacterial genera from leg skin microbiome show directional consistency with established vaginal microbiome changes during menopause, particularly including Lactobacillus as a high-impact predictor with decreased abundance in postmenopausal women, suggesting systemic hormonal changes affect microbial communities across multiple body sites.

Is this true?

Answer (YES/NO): YES